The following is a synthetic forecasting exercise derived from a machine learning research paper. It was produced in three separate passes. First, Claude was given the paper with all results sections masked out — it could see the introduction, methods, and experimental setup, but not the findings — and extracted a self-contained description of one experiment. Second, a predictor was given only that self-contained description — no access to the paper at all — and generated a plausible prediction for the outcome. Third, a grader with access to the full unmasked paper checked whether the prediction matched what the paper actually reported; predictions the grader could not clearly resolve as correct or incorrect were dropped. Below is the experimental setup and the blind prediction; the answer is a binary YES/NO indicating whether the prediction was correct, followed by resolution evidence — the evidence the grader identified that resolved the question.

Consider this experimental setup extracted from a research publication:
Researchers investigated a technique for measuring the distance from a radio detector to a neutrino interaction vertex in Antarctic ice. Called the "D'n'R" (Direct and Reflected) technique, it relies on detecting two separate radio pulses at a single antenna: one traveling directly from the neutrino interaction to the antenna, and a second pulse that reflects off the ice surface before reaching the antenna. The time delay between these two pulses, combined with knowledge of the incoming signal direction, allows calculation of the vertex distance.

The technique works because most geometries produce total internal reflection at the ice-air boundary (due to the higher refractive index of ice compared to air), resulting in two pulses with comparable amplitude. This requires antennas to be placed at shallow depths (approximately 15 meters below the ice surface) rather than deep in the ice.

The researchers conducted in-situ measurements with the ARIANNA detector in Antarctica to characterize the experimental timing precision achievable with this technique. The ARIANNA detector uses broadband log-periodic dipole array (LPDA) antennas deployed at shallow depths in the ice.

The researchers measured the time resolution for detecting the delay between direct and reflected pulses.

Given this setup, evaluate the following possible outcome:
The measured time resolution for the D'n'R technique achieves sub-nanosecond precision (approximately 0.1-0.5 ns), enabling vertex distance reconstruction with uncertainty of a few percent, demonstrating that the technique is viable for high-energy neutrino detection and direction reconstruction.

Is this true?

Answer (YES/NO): NO